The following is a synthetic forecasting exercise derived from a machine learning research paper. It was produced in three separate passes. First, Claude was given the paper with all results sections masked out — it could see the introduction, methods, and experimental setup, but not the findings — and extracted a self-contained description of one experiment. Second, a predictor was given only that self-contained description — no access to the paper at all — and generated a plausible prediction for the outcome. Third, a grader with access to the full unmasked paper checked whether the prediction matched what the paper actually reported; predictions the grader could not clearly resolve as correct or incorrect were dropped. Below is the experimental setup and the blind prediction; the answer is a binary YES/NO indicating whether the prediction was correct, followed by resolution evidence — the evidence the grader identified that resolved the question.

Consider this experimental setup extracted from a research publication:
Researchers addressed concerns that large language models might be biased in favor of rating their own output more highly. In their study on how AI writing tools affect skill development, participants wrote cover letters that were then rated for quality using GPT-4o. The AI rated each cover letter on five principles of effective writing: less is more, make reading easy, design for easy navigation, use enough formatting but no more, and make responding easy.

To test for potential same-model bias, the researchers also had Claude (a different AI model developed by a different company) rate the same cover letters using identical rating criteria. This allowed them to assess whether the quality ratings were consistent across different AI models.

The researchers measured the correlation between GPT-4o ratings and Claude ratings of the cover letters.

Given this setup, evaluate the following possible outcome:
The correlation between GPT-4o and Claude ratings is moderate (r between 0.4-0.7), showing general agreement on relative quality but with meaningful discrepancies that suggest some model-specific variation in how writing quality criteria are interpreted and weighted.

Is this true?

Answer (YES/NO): NO